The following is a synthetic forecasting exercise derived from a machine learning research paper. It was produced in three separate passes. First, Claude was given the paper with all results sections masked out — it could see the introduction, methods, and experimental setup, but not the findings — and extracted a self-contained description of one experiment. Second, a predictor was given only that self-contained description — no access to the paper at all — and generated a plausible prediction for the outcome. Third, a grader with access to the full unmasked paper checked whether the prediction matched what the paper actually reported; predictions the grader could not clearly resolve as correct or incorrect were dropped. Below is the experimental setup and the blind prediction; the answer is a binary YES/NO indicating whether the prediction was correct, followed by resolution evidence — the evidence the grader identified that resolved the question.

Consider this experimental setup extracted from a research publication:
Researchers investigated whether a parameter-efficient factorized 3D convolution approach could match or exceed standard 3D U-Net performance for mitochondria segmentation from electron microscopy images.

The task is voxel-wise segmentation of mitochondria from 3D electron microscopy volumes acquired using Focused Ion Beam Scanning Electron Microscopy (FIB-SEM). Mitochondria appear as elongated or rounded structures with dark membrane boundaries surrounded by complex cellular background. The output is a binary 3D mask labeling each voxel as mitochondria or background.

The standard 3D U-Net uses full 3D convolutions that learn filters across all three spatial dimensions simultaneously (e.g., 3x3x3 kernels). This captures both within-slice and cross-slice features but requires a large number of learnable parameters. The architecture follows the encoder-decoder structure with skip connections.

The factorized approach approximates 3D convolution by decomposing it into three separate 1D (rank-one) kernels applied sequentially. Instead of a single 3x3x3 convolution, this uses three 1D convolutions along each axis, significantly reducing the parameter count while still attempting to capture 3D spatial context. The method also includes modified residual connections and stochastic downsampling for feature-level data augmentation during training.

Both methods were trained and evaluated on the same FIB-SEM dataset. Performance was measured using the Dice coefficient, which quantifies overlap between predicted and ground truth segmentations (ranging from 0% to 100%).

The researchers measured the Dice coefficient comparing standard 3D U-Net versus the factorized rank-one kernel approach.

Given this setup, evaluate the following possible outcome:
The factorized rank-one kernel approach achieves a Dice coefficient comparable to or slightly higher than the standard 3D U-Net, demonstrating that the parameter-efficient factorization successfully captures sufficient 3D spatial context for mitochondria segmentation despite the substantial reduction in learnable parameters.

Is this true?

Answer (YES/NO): YES